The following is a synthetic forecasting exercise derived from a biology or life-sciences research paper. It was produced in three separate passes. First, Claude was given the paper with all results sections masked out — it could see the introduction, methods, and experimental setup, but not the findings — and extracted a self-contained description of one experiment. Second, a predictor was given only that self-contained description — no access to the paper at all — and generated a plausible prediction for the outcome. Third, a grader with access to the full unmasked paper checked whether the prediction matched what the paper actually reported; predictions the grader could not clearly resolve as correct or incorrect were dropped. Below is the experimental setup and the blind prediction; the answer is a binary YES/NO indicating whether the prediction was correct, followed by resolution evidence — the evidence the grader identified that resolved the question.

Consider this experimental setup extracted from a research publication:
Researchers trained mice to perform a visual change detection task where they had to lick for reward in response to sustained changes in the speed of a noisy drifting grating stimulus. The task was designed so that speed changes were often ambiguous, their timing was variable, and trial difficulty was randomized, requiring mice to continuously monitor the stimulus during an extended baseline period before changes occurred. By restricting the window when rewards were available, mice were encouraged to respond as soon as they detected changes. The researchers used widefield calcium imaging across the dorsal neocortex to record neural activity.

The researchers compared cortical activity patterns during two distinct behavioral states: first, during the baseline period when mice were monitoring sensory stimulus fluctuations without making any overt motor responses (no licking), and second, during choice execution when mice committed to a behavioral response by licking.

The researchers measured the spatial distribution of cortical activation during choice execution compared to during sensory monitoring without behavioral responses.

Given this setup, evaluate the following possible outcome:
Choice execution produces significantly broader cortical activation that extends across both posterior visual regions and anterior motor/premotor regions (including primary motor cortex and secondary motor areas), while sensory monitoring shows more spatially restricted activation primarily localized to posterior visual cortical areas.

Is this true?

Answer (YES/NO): NO